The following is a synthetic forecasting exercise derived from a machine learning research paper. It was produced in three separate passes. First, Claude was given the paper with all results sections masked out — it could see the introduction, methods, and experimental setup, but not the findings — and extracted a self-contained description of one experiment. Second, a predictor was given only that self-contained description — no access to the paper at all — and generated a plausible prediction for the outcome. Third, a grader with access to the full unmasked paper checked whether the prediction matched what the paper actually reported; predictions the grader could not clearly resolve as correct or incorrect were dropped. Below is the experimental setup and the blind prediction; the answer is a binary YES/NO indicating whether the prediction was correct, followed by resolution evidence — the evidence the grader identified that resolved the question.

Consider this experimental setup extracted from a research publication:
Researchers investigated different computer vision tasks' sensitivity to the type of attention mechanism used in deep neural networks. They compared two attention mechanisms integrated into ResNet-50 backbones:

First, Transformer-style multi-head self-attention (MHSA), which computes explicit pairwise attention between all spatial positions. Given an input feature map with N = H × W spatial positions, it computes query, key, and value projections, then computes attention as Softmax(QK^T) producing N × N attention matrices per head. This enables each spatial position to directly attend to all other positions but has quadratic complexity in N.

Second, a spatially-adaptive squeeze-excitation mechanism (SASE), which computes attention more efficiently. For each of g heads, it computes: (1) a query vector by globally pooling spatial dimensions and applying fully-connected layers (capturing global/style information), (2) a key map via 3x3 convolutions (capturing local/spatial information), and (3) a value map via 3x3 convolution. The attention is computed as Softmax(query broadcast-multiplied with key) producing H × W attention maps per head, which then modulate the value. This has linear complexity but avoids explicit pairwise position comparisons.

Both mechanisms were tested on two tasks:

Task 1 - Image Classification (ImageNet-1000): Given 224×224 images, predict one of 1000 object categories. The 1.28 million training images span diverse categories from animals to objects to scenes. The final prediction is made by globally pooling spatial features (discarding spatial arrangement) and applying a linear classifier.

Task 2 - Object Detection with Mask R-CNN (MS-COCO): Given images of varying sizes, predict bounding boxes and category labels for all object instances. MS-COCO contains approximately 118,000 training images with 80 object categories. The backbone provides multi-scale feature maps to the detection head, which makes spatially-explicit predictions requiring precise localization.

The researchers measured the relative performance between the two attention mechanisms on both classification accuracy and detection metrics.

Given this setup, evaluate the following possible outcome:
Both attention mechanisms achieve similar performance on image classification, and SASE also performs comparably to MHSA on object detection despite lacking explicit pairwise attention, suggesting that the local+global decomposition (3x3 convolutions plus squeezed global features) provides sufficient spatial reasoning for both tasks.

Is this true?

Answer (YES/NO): NO